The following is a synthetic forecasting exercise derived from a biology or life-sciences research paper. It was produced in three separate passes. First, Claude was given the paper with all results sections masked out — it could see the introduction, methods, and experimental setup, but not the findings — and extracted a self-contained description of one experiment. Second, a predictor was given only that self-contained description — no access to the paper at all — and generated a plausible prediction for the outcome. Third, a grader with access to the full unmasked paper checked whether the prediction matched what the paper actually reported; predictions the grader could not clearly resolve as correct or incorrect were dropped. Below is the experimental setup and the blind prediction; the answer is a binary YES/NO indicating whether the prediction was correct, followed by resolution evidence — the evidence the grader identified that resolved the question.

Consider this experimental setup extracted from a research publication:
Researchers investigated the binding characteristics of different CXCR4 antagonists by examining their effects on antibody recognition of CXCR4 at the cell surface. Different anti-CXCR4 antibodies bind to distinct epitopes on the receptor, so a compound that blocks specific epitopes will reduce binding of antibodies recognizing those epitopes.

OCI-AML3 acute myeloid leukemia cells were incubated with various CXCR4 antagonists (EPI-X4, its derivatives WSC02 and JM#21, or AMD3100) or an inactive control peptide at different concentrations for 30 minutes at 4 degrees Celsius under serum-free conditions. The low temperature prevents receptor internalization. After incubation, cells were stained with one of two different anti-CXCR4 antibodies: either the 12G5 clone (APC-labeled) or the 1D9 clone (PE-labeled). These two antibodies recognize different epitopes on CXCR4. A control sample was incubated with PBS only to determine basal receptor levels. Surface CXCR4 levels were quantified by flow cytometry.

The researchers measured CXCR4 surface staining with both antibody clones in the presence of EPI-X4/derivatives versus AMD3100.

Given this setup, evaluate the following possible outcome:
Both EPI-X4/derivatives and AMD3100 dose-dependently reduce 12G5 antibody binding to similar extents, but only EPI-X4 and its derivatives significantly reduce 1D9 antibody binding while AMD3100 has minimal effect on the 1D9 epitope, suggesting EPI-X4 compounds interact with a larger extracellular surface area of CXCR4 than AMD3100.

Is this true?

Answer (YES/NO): NO